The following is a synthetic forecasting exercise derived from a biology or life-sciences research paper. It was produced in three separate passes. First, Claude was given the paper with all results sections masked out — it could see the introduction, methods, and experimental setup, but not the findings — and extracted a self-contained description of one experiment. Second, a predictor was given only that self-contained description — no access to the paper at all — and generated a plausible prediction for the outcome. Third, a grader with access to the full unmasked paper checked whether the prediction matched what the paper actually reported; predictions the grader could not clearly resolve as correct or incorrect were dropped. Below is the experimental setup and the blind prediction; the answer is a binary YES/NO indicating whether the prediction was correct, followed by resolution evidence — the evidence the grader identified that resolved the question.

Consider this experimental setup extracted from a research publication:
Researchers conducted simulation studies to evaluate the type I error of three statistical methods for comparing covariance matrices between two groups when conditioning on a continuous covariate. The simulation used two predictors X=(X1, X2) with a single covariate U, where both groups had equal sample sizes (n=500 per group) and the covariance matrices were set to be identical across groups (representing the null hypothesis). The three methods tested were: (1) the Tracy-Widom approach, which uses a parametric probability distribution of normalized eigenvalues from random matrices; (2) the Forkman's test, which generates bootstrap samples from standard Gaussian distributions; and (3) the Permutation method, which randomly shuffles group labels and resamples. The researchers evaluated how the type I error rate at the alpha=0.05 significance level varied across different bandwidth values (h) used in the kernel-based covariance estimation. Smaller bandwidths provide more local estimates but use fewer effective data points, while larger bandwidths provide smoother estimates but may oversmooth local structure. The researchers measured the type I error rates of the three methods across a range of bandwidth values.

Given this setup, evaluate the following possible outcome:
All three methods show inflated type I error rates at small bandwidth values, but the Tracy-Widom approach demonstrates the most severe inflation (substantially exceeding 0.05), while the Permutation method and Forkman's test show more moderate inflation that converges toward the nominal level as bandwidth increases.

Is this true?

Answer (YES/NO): NO